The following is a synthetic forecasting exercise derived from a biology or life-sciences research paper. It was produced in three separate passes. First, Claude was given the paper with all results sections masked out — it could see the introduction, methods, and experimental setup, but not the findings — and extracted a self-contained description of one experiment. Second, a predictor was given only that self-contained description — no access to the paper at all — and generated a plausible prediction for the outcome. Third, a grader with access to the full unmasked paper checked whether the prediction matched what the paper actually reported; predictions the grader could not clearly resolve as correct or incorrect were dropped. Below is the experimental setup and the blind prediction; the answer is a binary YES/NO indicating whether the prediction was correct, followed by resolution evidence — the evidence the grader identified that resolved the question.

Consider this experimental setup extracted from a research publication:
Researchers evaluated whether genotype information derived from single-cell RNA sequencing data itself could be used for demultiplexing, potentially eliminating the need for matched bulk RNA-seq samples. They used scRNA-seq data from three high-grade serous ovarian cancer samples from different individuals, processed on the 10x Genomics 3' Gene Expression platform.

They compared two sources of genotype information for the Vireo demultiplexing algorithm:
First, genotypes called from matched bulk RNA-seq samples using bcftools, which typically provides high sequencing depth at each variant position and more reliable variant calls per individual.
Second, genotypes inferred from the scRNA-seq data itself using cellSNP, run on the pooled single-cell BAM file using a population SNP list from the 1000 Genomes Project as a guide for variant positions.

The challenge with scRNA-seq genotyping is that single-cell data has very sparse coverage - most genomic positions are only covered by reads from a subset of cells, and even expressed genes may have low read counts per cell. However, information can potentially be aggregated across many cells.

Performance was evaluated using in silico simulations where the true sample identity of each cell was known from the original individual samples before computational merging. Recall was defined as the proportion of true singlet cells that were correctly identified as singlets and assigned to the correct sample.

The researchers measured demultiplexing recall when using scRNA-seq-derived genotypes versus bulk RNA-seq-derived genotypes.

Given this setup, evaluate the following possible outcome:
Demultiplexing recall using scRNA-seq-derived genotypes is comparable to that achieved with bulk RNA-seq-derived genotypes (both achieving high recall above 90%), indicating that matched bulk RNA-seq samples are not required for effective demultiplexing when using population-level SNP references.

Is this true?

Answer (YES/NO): NO